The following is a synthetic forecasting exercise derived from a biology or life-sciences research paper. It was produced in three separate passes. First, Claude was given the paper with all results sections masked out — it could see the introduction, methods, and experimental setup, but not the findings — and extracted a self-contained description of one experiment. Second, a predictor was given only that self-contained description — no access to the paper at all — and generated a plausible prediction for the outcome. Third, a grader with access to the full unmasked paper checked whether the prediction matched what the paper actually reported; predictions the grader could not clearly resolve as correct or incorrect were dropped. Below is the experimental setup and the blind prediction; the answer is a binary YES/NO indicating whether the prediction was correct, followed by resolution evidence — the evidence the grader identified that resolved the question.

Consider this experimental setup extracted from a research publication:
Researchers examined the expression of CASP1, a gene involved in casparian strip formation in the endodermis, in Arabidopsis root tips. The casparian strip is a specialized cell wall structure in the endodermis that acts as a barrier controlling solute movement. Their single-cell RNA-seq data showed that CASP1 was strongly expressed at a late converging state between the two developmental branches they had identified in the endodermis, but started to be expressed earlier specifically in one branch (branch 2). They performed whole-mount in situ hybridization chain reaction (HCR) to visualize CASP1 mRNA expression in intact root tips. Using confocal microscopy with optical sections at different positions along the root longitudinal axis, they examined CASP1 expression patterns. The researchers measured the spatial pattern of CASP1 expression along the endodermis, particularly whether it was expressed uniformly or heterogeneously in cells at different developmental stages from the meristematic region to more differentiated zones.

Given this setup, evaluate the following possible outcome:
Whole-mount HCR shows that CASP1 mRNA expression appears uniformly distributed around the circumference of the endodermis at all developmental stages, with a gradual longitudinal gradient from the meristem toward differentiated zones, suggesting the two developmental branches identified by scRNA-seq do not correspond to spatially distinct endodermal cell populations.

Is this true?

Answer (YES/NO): NO